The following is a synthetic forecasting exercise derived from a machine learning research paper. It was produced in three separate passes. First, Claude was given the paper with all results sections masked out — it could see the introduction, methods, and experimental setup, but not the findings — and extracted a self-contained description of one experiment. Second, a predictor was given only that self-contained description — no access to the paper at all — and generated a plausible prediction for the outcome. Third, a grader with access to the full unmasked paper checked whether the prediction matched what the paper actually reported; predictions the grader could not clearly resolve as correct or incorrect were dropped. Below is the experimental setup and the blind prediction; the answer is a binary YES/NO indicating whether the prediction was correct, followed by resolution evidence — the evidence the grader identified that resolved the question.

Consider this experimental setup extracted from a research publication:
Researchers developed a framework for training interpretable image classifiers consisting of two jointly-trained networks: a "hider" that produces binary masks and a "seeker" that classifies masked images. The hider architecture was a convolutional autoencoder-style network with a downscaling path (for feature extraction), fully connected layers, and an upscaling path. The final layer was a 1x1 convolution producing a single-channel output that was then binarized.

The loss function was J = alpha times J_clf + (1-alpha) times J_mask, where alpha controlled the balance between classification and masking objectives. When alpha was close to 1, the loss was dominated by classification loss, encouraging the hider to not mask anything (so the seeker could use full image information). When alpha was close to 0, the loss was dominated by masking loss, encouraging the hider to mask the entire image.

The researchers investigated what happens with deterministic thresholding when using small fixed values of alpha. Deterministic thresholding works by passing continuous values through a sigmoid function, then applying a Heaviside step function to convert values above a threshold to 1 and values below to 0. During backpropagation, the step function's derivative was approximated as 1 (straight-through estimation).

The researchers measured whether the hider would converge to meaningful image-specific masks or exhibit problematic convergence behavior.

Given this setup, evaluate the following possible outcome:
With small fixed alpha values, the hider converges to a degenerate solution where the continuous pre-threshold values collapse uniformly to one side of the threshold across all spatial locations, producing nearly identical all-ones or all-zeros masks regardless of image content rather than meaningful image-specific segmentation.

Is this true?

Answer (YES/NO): YES